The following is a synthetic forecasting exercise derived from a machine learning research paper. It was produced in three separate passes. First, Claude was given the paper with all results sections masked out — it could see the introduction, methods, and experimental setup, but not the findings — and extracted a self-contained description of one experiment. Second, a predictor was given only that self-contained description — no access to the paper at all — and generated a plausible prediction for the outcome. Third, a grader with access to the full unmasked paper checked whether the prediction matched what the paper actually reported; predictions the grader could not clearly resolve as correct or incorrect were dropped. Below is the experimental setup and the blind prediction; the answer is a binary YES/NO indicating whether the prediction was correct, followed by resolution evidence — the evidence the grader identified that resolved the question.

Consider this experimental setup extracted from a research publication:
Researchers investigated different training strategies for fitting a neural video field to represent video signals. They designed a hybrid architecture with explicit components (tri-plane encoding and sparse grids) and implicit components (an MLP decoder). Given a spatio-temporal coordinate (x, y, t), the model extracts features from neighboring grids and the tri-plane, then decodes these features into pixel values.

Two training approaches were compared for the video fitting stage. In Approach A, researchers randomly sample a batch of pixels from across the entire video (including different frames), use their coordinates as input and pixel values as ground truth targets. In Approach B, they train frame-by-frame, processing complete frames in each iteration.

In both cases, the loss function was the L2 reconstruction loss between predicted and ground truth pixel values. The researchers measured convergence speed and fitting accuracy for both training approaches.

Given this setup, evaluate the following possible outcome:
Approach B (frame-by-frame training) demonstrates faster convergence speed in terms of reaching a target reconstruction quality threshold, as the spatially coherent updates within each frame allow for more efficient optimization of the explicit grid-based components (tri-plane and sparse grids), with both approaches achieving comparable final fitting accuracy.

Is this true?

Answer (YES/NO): NO